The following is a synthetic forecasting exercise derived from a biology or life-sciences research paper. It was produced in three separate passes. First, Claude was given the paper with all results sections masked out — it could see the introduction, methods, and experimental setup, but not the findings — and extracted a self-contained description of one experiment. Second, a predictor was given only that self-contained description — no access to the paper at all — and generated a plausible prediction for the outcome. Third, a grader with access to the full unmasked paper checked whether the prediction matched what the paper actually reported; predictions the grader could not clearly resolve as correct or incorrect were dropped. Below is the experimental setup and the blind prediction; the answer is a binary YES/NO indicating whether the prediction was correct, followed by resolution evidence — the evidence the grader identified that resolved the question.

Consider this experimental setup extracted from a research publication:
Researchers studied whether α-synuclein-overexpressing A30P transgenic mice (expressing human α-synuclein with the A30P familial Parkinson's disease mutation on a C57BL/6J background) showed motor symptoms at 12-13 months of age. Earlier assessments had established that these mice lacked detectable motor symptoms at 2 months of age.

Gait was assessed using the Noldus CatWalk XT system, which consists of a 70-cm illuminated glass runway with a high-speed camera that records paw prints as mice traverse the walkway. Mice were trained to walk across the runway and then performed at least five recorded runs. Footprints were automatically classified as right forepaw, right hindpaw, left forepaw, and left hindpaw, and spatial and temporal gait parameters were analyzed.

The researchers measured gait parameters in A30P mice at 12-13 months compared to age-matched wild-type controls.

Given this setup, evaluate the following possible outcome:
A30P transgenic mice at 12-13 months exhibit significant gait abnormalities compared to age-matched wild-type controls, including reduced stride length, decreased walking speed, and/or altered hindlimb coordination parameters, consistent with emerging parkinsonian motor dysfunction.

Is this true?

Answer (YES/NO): YES